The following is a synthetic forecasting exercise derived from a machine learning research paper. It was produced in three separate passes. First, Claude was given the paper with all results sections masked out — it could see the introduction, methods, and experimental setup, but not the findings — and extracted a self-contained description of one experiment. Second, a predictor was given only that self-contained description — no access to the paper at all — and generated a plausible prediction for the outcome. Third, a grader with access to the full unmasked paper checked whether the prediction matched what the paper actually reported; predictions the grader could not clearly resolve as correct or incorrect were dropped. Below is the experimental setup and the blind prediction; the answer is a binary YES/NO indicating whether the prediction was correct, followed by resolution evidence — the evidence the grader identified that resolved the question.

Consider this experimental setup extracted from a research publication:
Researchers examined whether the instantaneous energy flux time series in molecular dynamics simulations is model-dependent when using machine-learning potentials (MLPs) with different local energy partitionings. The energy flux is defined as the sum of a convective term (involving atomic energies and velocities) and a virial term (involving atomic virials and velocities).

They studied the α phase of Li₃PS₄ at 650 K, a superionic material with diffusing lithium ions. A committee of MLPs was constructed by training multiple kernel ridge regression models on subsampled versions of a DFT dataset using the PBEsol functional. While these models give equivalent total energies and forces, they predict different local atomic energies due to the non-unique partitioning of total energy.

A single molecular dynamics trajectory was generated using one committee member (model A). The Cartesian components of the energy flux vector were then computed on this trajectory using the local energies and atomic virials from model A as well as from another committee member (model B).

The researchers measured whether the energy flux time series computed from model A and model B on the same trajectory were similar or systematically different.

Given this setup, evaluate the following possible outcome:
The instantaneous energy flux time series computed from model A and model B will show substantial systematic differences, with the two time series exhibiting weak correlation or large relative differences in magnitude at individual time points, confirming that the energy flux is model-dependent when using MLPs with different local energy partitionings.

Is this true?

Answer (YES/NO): YES